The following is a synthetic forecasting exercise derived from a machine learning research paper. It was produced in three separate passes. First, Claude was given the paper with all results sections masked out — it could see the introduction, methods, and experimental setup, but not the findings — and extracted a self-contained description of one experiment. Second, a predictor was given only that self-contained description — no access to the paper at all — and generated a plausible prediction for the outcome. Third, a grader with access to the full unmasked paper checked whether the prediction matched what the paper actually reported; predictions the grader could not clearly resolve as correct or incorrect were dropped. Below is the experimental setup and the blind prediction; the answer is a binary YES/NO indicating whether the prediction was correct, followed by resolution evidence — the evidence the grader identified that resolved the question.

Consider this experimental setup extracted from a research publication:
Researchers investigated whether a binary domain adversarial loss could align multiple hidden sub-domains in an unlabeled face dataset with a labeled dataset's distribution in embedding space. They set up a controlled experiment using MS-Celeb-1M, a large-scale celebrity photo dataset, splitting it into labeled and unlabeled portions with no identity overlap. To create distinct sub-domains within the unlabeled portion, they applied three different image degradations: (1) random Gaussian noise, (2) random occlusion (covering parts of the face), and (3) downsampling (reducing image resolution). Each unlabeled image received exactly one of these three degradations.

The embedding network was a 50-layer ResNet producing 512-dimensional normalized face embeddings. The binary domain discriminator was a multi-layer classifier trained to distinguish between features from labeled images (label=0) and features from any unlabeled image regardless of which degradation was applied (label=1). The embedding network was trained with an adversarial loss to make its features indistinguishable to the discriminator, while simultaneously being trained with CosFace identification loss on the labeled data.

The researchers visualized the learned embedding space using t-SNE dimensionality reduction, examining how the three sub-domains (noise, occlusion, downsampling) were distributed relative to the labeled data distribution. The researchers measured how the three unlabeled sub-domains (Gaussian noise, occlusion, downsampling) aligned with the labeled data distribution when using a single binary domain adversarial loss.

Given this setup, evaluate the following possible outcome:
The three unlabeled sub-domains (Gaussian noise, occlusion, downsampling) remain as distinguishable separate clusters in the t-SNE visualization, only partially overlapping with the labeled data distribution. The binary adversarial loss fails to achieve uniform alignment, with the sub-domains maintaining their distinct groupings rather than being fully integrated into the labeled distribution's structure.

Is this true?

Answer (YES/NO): NO